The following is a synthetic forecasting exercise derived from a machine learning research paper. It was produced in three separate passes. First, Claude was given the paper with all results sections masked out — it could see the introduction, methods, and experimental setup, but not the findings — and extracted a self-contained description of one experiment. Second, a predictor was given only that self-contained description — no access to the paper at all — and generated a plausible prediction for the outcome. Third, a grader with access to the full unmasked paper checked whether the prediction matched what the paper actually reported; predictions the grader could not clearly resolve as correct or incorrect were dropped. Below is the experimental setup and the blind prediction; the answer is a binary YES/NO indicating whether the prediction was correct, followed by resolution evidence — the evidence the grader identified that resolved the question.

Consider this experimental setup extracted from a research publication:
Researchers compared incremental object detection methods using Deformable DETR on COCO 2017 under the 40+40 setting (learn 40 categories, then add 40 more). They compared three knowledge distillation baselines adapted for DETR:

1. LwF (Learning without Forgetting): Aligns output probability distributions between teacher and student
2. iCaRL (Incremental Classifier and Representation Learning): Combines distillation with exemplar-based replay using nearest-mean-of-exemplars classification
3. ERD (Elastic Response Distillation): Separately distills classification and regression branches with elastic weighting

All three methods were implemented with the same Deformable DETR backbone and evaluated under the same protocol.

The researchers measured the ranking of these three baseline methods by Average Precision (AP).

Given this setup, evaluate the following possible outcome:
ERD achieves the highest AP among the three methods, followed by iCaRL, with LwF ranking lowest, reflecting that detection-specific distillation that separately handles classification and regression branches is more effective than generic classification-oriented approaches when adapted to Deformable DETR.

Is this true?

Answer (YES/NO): YES